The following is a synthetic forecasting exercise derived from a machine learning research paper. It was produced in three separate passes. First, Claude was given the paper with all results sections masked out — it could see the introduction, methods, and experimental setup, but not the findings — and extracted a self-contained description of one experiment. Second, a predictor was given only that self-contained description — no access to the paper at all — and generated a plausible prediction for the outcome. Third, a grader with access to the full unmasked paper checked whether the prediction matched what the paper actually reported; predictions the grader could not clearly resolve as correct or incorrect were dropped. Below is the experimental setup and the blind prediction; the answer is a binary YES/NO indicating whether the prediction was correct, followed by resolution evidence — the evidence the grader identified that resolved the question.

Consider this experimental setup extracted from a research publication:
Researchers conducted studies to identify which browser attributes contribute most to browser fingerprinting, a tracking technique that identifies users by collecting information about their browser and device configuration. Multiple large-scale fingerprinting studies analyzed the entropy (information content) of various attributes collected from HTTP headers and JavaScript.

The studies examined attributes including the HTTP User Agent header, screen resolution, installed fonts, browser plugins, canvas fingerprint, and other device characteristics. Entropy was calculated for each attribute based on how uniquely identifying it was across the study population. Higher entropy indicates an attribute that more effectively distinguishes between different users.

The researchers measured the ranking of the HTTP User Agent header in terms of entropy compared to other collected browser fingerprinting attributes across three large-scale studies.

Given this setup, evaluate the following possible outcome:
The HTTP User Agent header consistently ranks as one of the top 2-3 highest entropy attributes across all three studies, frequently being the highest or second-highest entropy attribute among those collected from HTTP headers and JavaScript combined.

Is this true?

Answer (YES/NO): YES